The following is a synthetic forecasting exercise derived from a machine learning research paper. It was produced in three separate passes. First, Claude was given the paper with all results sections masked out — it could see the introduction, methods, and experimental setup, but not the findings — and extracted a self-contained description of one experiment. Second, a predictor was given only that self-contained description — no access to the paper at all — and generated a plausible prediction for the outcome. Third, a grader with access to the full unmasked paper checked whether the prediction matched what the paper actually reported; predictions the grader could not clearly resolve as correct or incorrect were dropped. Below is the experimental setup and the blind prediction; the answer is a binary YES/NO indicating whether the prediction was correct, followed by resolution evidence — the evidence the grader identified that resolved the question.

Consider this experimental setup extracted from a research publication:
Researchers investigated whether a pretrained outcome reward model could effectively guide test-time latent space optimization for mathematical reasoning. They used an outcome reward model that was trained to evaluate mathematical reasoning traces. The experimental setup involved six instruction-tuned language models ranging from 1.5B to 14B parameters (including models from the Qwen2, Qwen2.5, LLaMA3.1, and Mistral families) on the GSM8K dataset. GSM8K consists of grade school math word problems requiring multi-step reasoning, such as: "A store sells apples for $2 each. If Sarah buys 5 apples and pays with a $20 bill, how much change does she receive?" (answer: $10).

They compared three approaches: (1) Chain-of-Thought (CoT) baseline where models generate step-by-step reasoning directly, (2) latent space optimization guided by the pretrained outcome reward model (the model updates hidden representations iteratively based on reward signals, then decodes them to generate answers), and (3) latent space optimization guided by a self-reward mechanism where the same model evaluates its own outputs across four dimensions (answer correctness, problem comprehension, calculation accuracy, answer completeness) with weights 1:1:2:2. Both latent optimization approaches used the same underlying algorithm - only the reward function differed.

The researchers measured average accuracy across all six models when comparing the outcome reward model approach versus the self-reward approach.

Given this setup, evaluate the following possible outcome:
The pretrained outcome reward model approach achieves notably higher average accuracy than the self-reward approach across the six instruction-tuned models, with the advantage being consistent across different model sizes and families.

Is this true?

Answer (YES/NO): NO